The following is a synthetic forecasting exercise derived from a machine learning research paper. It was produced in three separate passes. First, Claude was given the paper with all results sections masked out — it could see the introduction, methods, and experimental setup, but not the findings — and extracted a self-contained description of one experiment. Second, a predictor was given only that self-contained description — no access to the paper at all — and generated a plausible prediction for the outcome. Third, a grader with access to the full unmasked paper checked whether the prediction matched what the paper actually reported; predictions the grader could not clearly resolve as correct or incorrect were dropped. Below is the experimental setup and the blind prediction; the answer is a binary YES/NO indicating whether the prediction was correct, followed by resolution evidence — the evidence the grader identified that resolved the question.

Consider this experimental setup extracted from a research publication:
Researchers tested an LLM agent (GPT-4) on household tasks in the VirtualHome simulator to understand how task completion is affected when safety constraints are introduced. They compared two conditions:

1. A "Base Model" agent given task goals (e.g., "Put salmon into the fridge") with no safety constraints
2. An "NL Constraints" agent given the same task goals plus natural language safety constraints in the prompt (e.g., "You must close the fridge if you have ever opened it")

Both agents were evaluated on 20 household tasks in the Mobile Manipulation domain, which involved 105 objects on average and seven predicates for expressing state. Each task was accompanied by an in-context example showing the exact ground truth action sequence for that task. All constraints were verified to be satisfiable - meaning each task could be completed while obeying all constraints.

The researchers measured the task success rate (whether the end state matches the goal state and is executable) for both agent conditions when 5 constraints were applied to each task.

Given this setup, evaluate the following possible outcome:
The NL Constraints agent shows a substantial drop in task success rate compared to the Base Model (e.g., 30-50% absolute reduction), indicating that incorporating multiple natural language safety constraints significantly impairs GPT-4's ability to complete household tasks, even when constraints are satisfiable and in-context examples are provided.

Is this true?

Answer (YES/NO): NO